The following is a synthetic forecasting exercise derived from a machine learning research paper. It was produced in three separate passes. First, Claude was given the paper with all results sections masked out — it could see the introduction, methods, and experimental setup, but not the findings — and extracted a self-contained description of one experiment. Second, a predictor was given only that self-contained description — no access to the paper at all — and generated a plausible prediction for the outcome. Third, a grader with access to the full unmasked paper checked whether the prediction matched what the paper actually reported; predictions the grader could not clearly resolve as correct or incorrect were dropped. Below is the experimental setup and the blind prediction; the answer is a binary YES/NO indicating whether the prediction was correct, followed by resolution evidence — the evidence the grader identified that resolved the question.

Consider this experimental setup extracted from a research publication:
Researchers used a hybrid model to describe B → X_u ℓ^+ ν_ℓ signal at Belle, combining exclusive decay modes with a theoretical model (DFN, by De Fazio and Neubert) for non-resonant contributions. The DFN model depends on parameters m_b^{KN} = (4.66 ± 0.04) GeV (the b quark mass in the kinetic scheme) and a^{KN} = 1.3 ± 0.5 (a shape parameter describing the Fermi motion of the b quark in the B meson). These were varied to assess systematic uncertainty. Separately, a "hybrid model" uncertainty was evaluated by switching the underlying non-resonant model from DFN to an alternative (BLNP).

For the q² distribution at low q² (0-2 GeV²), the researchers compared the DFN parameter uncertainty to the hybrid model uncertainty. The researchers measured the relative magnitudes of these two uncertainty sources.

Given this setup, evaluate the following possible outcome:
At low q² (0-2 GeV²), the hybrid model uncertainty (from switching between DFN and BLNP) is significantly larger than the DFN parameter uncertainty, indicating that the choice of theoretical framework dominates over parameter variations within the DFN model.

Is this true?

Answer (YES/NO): YES